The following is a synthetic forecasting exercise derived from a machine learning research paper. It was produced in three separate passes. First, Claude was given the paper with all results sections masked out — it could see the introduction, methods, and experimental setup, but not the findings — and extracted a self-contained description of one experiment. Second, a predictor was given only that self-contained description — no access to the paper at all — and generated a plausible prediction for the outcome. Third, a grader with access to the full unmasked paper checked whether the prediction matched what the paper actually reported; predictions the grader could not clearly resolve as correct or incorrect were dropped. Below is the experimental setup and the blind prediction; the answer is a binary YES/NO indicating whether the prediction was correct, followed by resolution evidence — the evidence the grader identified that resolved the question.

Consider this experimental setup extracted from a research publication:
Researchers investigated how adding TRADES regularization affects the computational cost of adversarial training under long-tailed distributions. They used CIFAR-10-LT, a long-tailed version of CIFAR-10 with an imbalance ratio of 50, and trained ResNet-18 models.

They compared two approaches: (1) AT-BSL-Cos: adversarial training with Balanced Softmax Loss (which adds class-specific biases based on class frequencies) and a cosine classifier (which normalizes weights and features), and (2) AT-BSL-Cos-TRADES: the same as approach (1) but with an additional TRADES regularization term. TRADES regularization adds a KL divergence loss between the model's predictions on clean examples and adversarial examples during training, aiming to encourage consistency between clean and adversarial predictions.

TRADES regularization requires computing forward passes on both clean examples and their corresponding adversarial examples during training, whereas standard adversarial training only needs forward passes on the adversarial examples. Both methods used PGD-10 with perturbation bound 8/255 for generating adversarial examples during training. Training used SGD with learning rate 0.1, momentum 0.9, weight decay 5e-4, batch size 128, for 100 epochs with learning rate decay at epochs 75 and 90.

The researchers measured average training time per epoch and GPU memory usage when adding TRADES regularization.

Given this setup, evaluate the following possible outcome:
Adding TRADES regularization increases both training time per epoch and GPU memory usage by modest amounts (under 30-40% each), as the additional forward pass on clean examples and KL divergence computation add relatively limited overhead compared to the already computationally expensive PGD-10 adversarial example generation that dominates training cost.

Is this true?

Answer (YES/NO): NO